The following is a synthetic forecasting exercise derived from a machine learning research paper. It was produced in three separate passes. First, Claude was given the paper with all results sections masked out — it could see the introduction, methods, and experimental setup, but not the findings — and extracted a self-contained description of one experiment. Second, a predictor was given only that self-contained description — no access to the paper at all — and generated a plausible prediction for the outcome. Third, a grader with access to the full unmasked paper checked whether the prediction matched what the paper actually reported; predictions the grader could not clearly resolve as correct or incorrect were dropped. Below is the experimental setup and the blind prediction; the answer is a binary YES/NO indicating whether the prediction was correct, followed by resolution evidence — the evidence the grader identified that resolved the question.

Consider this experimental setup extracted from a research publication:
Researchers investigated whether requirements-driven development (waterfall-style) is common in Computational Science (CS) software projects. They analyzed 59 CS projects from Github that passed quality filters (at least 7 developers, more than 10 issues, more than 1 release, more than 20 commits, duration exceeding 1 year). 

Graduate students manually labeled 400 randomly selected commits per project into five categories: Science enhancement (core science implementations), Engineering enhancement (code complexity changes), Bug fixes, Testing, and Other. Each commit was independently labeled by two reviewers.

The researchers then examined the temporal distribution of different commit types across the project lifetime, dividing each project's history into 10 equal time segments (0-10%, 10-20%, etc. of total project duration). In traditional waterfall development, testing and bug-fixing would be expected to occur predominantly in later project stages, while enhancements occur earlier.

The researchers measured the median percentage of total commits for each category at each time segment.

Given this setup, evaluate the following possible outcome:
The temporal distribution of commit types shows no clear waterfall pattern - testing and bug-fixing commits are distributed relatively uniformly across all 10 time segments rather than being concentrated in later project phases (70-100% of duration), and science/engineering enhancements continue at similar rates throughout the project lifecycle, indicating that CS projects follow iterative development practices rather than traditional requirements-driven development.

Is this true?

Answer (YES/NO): YES